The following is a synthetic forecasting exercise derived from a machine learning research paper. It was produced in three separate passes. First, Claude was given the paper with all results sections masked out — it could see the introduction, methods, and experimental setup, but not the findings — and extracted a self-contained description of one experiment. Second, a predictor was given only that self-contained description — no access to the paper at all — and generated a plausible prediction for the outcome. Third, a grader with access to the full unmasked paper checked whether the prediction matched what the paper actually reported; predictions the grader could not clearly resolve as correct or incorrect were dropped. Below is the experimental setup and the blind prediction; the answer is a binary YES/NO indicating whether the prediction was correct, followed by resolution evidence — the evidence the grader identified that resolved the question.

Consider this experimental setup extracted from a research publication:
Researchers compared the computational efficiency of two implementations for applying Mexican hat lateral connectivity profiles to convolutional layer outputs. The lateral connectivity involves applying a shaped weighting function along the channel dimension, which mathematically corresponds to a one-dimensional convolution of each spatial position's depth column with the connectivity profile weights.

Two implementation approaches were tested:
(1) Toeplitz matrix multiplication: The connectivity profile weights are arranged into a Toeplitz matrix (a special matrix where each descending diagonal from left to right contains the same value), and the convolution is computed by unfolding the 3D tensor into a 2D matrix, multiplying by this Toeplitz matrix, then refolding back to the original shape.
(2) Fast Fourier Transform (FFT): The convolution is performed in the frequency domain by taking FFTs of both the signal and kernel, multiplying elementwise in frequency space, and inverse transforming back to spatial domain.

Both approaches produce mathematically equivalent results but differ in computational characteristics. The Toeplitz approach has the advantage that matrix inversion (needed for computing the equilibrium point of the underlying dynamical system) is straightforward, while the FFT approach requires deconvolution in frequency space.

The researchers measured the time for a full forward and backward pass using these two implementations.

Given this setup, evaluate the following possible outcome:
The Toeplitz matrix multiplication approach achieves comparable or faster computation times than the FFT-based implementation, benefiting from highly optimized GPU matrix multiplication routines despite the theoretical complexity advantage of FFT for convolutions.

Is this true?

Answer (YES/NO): YES